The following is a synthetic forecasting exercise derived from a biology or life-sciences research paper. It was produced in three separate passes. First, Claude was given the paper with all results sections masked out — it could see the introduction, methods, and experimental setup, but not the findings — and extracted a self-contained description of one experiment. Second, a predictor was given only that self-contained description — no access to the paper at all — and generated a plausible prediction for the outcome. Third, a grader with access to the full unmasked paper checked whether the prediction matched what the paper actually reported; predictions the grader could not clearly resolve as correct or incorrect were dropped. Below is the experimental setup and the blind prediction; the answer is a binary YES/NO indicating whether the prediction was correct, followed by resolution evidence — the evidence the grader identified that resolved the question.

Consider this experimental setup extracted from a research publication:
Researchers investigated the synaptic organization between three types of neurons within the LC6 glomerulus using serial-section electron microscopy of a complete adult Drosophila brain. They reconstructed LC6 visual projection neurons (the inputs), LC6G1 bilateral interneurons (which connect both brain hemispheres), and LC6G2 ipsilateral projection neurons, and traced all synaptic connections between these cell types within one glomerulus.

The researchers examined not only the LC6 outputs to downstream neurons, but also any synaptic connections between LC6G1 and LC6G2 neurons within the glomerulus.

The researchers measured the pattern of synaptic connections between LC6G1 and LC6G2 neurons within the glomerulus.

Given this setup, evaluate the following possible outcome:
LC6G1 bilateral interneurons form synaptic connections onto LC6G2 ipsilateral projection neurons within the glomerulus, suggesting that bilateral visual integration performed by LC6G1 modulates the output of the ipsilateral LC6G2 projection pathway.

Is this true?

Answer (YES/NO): YES